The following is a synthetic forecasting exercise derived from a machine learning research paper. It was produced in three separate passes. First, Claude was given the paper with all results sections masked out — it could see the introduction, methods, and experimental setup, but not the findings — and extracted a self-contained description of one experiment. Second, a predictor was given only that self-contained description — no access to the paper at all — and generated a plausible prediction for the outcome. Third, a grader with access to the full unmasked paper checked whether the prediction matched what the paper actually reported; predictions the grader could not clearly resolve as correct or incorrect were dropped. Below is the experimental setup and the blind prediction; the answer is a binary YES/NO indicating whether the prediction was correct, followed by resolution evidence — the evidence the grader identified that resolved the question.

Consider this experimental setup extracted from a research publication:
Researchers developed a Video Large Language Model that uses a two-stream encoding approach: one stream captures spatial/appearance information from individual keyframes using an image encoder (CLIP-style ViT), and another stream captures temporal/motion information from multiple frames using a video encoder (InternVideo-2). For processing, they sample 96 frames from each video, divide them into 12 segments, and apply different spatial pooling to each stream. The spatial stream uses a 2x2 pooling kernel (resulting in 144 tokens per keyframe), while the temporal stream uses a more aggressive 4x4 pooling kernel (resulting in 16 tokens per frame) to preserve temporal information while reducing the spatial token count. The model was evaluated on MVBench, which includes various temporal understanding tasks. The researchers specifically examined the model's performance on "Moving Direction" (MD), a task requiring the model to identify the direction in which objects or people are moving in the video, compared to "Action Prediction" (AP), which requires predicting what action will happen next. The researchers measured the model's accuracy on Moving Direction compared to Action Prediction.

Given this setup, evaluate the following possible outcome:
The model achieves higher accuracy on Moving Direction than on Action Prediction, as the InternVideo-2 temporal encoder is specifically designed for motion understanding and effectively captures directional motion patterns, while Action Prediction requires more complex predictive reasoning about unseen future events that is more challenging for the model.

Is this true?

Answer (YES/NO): NO